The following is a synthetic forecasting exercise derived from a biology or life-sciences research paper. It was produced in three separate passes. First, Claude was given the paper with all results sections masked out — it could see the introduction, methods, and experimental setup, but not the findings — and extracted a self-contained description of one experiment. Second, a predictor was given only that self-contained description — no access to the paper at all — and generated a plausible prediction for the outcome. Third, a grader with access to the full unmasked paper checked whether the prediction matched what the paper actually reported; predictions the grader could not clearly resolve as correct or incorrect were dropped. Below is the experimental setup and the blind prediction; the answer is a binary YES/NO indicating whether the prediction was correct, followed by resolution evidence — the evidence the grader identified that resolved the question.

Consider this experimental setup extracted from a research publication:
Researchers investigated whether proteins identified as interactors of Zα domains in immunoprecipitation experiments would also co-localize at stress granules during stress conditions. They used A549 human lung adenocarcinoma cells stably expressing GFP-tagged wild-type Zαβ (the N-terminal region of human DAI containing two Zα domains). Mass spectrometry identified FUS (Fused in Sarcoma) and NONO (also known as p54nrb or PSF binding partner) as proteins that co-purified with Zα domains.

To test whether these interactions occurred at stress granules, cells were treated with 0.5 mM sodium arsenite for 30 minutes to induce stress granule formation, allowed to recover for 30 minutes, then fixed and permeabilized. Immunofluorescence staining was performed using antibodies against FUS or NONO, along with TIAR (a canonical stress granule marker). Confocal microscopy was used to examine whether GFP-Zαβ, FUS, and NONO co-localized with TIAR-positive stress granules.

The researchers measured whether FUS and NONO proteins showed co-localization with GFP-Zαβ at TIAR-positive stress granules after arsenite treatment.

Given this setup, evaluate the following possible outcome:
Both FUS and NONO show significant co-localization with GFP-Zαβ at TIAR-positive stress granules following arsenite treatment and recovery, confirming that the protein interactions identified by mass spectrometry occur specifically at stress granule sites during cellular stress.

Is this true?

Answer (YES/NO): YES